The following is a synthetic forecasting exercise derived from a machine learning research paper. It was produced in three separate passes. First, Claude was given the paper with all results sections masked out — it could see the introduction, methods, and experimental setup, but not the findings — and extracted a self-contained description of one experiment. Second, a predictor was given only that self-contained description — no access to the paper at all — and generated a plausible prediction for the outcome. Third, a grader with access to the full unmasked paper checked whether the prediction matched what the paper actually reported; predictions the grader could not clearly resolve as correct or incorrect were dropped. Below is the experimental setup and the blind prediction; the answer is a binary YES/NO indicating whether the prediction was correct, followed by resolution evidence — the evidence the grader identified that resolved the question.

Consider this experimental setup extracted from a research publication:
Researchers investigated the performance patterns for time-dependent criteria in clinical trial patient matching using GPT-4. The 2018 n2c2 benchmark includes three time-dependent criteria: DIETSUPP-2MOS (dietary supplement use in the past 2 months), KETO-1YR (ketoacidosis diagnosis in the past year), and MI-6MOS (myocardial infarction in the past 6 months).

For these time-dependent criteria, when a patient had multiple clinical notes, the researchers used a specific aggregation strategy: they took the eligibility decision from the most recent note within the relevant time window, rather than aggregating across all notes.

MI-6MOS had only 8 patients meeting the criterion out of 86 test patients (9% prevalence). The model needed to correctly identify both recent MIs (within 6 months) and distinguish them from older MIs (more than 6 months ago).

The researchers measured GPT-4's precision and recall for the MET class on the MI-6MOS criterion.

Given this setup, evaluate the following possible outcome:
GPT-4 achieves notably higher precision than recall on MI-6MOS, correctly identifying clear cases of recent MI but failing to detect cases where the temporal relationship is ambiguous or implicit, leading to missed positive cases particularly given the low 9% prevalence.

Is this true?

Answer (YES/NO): YES